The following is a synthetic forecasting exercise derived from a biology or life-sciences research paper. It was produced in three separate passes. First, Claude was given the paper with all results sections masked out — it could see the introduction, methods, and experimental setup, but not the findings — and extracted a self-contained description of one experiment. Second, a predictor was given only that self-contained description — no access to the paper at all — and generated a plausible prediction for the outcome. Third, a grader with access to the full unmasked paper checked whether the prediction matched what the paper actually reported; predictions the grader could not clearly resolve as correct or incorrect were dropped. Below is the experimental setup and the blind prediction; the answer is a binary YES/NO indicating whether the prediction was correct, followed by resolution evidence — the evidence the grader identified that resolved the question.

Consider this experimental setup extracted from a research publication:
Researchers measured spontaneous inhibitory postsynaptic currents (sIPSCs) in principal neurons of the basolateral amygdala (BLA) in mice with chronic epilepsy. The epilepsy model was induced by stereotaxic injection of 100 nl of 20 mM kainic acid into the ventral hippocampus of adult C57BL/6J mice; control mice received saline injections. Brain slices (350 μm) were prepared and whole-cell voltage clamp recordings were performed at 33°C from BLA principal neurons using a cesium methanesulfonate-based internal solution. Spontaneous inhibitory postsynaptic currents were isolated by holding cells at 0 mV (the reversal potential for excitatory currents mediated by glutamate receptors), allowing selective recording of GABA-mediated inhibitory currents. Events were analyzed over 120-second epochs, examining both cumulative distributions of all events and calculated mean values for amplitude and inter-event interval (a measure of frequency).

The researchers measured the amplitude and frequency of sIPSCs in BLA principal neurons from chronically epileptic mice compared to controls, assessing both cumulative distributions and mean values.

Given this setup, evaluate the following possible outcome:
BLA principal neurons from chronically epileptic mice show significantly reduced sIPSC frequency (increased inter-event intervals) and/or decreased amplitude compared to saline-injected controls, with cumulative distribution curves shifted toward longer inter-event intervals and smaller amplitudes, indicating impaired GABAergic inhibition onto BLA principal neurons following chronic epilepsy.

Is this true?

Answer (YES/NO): NO